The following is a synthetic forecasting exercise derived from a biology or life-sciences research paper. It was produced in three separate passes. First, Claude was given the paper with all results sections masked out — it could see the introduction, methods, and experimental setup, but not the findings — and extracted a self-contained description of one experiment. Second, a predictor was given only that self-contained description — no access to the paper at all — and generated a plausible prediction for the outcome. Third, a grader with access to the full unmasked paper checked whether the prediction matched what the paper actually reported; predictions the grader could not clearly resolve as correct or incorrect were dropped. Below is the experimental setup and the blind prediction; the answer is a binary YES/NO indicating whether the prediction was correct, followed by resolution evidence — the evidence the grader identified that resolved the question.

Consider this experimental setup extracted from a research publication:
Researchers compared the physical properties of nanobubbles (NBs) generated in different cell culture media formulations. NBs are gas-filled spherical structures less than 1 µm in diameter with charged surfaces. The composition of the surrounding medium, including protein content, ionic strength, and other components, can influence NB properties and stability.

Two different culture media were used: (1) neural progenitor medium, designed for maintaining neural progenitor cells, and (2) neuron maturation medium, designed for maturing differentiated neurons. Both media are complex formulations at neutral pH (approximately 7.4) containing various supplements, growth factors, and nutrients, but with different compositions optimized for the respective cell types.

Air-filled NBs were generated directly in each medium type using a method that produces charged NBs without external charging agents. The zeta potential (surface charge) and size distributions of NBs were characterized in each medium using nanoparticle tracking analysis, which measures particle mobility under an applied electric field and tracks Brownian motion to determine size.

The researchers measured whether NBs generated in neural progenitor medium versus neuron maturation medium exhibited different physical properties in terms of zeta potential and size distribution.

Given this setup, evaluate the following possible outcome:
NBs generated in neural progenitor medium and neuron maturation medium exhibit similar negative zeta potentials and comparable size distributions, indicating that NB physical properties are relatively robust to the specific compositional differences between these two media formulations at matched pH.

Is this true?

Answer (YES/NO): NO